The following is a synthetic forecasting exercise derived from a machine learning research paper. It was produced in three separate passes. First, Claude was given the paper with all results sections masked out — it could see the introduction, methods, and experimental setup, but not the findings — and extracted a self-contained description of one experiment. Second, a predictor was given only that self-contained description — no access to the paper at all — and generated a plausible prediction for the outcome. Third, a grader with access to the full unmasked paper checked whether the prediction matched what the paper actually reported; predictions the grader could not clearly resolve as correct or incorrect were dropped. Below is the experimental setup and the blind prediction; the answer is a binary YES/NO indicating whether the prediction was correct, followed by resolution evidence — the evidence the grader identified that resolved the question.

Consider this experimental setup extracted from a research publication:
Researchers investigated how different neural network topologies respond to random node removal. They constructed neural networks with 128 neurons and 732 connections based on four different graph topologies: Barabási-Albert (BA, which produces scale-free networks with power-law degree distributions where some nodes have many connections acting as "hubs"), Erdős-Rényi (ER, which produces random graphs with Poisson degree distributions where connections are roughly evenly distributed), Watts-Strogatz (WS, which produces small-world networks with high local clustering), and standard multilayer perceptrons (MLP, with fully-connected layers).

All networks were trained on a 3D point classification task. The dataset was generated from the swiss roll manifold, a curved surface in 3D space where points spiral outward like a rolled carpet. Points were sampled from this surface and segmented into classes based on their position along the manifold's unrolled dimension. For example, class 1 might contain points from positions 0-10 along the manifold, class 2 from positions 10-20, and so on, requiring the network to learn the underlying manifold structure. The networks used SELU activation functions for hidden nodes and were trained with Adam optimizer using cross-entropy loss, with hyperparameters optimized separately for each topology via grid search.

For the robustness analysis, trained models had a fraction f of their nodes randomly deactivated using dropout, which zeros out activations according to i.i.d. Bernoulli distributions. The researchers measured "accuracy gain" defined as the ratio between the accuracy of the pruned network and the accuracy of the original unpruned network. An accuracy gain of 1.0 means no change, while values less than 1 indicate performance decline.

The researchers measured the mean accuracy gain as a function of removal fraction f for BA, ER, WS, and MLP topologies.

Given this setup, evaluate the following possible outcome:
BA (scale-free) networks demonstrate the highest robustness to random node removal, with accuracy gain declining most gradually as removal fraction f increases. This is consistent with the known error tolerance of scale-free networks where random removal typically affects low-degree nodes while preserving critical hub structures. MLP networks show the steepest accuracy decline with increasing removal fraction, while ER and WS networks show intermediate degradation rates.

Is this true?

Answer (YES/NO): NO